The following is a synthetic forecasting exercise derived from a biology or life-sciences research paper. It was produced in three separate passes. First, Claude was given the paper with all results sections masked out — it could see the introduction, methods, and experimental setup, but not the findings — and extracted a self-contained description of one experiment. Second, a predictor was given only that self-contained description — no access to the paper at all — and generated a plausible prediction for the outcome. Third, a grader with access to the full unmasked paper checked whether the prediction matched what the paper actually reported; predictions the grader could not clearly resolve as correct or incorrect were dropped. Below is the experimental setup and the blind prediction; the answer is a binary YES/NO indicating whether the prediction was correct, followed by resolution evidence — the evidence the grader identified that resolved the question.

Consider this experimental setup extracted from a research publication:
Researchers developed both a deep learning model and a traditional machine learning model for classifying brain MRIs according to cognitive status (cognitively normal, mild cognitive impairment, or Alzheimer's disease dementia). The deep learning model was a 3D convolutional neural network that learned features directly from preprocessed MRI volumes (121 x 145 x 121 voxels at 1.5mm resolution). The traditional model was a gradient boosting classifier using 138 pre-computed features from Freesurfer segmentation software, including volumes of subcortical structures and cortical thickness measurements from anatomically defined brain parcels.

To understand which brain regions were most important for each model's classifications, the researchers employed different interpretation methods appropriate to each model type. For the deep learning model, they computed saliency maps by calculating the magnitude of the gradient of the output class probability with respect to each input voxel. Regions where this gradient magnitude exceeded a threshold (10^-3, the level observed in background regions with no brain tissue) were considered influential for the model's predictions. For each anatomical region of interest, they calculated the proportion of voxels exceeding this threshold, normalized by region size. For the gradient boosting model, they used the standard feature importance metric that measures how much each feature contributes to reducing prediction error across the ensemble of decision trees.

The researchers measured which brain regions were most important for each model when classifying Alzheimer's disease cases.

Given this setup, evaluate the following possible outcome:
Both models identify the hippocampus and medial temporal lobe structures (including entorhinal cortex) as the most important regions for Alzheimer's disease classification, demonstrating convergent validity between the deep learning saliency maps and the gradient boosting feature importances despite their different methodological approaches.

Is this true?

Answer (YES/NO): NO